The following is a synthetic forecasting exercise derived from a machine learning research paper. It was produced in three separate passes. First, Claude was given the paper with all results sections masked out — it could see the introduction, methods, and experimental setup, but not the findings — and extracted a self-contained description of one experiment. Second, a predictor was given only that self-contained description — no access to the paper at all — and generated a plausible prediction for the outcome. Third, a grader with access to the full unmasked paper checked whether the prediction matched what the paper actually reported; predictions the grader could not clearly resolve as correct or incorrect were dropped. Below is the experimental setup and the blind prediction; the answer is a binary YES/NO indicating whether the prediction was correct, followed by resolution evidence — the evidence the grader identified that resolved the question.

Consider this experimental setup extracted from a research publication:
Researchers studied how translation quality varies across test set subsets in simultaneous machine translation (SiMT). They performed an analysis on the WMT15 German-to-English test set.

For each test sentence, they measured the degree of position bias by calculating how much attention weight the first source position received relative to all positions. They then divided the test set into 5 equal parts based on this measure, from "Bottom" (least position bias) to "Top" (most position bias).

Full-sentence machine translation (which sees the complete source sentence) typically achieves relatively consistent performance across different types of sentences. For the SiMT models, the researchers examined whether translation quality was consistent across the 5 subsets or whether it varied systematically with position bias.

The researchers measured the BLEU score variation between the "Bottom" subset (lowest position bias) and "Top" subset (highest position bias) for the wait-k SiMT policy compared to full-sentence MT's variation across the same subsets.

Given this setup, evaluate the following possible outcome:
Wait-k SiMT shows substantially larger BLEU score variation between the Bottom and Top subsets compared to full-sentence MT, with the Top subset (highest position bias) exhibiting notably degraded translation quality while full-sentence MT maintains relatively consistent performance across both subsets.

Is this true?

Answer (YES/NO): YES